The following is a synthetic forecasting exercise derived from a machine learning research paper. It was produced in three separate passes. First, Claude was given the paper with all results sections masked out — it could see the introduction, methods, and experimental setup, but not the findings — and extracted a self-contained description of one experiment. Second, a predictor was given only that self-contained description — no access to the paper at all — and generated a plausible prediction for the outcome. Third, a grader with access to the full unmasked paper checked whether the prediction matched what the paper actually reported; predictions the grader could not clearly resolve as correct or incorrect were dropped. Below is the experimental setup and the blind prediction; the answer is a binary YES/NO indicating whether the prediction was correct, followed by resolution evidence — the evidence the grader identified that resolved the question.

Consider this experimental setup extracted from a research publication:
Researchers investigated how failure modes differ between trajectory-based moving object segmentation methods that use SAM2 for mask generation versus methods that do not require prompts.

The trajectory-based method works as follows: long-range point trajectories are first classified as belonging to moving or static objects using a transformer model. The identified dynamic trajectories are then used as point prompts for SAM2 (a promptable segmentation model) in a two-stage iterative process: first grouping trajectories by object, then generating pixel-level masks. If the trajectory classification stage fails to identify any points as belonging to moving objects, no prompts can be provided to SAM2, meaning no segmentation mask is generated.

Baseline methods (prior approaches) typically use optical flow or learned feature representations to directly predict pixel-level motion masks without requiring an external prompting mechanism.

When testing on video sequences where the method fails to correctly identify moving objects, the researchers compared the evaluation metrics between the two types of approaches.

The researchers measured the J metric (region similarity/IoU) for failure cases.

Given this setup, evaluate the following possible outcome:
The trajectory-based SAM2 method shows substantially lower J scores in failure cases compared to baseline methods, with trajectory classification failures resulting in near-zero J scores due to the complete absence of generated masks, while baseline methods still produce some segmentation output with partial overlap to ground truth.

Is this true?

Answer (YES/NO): YES